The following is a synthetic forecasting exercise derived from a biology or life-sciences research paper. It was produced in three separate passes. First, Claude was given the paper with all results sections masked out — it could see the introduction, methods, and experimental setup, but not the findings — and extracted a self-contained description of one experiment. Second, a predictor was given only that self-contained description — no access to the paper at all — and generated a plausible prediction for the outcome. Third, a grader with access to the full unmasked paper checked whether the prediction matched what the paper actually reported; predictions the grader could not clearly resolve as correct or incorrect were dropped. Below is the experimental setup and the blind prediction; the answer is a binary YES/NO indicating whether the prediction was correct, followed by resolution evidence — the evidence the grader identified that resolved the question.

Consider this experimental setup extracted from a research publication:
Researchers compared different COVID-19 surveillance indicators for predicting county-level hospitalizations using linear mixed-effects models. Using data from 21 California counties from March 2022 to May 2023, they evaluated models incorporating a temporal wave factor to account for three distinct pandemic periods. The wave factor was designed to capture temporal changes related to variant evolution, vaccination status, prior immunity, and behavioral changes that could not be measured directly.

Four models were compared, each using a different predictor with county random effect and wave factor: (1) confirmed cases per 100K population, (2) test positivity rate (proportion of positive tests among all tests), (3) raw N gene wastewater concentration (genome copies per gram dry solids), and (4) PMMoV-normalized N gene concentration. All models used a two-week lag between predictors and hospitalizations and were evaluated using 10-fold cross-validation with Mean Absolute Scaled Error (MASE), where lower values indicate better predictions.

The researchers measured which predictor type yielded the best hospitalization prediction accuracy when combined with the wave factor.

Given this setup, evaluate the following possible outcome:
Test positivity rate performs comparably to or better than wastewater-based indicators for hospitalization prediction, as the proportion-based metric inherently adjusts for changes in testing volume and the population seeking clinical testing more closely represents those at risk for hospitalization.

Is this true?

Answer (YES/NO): YES